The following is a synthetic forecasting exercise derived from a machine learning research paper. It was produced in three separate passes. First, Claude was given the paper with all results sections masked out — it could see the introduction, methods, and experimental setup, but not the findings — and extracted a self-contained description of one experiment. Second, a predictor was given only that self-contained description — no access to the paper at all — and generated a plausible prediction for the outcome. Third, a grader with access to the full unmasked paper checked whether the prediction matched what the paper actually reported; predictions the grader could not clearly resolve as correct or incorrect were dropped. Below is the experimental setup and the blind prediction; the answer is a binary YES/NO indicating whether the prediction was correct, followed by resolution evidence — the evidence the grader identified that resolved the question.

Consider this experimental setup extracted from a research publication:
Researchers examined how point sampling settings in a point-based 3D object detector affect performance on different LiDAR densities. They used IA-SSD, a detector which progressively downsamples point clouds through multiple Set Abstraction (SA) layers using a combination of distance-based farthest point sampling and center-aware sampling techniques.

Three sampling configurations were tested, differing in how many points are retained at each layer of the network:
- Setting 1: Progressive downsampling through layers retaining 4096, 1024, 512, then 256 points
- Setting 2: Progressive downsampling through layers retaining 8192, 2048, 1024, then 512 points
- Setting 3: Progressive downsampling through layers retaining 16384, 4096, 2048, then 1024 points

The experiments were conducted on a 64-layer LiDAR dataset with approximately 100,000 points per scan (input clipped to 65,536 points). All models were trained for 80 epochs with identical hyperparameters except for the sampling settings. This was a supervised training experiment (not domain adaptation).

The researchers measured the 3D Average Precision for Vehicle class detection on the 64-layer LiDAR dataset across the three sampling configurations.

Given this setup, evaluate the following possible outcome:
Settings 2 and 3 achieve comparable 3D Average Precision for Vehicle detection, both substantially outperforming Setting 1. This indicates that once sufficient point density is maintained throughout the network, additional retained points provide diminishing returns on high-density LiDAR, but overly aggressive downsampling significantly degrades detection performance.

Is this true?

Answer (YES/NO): NO